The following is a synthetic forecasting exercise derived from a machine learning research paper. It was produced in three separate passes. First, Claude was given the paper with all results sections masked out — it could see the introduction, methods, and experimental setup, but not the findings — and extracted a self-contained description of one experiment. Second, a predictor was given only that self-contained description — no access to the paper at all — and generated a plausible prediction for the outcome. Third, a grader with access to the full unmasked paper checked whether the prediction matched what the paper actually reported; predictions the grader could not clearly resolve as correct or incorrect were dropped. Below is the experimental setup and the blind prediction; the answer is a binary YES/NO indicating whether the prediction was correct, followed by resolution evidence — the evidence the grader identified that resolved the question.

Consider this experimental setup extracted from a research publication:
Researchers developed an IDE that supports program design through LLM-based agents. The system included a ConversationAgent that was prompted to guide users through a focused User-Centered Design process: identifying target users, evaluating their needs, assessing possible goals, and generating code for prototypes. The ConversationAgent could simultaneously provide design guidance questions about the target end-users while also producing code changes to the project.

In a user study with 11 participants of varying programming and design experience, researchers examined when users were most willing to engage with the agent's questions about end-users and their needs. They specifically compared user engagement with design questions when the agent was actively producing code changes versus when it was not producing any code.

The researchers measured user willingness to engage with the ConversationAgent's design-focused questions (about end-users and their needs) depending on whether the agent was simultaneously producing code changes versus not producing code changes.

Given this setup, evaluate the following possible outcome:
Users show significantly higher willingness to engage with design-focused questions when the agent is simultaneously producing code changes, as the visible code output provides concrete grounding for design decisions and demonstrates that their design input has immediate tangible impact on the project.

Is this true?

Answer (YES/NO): NO